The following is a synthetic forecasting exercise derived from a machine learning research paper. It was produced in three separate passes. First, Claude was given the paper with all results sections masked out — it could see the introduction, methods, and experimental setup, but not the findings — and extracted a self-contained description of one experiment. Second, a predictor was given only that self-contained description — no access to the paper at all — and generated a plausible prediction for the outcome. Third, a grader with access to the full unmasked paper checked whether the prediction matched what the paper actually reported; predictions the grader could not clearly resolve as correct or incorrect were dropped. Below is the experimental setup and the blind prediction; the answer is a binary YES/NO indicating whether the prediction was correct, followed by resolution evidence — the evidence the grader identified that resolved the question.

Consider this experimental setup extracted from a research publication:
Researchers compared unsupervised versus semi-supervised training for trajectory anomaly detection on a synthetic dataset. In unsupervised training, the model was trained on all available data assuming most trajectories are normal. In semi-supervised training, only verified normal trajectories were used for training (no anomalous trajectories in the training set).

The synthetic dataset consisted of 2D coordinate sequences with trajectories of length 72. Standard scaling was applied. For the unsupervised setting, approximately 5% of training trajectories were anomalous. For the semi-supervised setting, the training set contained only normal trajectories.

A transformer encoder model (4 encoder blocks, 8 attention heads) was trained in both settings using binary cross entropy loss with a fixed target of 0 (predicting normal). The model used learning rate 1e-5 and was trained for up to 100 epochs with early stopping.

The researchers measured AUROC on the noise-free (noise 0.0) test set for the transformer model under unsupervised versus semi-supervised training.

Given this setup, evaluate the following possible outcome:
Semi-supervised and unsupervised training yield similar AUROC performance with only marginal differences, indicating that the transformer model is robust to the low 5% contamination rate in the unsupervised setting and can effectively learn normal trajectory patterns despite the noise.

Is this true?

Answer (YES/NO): YES